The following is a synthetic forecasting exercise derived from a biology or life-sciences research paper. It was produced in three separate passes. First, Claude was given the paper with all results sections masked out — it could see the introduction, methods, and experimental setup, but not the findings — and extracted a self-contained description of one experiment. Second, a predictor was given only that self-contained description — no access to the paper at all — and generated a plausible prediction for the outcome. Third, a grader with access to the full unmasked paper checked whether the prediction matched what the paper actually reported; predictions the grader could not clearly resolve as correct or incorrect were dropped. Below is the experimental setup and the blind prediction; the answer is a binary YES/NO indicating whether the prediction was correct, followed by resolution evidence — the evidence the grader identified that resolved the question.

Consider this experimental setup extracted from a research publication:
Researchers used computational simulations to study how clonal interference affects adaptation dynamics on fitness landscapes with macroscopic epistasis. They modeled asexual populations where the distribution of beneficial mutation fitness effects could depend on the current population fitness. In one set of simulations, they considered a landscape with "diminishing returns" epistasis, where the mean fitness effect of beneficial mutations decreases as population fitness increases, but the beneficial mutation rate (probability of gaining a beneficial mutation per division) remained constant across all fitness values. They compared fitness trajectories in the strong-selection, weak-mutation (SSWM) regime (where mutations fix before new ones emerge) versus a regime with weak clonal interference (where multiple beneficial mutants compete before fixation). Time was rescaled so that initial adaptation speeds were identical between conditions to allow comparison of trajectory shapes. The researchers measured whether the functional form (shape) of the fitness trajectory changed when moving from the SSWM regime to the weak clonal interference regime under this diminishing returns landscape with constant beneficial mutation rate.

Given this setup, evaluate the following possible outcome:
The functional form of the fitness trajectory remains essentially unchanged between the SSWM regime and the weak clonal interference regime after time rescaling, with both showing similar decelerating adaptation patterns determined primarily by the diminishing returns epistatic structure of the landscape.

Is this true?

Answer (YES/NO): YES